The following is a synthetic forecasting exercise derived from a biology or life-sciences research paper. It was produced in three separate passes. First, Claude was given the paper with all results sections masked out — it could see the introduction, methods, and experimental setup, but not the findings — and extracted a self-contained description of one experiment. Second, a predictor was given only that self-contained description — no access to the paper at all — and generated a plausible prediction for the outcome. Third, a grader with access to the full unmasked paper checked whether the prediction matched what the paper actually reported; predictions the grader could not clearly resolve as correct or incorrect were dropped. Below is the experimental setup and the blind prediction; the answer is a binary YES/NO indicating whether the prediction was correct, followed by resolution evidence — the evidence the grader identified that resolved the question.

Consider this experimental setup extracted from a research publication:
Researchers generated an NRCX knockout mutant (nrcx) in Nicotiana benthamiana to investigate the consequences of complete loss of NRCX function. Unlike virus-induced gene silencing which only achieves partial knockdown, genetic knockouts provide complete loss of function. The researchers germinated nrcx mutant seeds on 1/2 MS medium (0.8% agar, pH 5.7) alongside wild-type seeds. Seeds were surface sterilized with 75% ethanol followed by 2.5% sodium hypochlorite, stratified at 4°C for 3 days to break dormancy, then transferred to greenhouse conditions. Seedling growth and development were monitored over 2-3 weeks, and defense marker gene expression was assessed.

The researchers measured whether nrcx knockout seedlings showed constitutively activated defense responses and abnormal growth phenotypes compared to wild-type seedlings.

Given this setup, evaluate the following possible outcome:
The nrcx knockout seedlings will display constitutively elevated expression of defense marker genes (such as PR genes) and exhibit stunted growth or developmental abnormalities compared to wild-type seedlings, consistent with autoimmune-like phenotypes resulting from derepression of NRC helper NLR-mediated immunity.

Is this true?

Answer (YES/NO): YES